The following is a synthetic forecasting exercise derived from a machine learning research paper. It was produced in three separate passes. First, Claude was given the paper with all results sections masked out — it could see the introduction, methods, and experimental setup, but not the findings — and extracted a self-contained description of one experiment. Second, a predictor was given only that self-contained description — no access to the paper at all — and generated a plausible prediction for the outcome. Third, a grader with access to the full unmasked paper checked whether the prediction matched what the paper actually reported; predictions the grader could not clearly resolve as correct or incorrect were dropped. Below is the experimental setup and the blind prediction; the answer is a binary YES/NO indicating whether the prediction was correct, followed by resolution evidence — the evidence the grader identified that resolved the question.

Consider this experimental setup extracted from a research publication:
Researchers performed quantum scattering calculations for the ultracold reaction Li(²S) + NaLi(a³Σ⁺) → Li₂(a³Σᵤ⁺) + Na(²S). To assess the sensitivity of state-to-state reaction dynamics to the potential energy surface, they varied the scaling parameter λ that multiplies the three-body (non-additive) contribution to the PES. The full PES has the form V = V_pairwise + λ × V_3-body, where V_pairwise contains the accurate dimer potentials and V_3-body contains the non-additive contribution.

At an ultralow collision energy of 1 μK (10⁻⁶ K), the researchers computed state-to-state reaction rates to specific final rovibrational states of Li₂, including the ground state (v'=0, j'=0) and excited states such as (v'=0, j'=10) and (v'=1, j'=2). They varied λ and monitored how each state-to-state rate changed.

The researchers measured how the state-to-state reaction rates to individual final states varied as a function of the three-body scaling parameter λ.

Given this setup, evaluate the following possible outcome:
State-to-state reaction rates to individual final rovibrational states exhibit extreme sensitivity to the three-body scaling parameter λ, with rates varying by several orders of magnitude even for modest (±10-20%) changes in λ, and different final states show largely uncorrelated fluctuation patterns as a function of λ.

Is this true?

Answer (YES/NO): YES